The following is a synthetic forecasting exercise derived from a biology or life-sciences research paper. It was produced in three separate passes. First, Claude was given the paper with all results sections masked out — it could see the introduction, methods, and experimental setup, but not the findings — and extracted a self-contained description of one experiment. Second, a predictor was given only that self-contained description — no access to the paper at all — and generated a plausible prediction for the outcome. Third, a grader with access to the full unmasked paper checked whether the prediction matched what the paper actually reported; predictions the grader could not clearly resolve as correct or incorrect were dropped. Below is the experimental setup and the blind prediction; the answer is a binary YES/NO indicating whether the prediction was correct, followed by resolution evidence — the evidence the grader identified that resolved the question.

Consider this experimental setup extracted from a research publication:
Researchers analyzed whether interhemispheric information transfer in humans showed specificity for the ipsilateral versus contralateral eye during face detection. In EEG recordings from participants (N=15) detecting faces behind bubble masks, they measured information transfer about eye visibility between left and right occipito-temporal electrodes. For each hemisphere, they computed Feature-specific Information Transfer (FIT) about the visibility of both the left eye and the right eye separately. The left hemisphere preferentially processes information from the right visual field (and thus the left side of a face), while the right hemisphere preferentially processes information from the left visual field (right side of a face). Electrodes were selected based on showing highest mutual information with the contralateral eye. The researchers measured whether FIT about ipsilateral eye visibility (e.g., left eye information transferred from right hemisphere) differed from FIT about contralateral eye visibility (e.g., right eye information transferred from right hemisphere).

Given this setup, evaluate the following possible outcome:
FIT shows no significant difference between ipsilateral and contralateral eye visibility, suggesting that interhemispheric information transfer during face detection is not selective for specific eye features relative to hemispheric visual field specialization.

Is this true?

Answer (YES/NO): NO